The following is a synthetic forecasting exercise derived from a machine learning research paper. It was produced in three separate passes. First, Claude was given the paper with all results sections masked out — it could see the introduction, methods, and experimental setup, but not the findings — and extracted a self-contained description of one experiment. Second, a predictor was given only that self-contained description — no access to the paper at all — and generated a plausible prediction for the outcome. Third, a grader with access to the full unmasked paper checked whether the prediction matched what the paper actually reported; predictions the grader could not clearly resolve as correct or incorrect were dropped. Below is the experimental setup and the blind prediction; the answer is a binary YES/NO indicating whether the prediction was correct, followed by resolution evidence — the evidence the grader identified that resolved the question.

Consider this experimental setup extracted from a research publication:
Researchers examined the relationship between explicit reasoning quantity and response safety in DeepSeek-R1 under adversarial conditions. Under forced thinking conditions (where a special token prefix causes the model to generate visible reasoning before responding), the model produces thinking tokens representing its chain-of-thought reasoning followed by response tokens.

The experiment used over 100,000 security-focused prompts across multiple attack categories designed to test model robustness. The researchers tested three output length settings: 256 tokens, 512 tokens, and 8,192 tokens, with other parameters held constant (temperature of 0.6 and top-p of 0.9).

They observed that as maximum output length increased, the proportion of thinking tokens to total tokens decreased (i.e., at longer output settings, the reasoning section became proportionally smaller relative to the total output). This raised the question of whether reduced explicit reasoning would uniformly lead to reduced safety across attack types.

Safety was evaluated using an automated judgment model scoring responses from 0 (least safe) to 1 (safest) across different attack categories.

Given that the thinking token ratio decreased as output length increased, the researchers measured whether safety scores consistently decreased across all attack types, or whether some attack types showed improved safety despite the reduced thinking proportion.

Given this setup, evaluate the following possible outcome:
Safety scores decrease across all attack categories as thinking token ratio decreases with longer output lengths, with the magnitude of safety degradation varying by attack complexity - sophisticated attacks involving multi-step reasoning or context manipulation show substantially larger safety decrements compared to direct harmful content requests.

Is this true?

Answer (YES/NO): NO